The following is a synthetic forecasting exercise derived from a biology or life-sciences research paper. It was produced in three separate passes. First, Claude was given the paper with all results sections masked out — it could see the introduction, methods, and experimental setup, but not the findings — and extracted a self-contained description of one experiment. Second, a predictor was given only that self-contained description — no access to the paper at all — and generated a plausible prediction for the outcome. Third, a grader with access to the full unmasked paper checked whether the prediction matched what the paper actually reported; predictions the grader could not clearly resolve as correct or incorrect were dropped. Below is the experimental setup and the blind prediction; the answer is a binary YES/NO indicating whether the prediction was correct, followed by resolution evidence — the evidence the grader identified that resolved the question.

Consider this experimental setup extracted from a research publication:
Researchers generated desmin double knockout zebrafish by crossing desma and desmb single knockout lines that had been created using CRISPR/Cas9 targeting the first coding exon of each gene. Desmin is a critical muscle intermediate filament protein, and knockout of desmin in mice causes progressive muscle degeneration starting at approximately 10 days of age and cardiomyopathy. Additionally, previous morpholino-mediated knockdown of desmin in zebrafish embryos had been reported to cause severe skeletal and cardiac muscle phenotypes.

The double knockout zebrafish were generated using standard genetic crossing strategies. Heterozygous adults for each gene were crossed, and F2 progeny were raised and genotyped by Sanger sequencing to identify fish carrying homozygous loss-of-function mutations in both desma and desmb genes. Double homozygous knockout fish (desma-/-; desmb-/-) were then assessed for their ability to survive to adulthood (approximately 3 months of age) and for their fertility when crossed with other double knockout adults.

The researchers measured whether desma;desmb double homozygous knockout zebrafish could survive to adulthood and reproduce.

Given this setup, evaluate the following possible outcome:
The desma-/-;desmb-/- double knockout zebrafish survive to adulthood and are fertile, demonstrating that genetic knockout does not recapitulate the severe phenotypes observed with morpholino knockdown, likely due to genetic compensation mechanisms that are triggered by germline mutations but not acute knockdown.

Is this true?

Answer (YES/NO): YES